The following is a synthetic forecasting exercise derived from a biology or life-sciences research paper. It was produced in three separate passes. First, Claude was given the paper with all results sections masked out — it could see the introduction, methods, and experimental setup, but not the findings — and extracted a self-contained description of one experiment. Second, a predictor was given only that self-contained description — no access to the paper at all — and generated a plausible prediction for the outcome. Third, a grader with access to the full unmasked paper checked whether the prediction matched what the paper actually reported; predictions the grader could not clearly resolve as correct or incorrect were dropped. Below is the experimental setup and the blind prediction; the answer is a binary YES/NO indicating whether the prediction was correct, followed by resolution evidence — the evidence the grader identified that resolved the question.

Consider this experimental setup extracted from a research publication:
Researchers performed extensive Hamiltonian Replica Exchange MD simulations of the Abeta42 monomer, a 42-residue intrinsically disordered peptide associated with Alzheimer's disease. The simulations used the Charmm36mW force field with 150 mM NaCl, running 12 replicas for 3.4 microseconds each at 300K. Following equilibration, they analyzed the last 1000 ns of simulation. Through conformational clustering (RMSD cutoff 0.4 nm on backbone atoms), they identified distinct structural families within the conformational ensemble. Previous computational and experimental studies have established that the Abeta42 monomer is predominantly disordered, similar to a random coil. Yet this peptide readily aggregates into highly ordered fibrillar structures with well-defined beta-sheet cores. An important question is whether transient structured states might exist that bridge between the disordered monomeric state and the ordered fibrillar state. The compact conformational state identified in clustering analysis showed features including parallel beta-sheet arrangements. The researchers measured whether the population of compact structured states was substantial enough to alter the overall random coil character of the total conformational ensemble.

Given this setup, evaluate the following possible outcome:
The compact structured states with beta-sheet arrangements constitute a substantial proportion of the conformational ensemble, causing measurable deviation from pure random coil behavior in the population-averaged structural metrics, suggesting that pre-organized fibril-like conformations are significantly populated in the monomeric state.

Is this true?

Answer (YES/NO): NO